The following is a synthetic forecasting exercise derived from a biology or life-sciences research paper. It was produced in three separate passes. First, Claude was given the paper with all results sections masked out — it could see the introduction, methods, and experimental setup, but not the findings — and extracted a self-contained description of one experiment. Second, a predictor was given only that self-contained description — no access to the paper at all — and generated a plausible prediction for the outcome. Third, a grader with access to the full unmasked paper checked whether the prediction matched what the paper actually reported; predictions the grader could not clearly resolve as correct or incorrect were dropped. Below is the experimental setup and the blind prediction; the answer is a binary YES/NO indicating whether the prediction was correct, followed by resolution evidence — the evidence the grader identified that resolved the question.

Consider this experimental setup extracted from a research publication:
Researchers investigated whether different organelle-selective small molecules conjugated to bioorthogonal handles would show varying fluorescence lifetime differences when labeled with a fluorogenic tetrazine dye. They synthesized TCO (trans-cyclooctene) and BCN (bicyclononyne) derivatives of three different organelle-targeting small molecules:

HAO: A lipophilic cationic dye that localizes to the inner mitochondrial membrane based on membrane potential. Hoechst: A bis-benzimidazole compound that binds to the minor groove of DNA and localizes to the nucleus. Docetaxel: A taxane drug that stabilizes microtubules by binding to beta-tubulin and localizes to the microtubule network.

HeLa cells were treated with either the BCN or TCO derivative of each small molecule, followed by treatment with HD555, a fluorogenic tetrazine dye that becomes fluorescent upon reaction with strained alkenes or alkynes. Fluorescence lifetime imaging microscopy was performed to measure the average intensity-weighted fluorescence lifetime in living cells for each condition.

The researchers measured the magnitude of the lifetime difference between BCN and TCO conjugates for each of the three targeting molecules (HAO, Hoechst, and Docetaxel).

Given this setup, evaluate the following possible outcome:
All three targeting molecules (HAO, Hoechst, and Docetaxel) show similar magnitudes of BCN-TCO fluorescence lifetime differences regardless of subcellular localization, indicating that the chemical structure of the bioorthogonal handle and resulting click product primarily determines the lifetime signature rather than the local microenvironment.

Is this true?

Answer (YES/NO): NO